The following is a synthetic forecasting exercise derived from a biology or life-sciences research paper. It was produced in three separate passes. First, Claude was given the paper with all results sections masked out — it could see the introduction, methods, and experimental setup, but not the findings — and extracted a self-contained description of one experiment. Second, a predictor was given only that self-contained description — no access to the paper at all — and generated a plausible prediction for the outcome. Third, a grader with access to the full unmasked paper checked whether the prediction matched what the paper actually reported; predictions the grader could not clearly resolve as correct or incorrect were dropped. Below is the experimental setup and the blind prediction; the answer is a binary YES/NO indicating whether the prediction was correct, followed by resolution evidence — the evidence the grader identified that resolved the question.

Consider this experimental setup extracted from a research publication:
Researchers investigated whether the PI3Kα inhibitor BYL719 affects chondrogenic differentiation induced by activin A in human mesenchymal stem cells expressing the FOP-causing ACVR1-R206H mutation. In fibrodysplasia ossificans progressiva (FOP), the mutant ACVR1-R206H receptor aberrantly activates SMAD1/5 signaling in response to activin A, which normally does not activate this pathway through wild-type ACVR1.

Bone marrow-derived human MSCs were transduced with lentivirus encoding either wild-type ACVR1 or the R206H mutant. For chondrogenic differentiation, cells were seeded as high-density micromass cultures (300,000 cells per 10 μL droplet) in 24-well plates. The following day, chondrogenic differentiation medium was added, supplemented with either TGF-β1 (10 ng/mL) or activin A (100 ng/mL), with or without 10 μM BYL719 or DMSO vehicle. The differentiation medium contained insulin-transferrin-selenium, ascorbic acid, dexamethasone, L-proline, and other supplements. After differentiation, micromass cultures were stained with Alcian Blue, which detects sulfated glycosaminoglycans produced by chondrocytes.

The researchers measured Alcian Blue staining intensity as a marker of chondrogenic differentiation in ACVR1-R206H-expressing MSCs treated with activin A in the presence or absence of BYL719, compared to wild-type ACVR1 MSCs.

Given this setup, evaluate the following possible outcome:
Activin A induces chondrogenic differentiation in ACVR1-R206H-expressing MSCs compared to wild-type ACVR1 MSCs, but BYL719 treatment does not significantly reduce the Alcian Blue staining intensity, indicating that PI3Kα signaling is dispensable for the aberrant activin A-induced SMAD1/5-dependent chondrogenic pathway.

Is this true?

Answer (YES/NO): NO